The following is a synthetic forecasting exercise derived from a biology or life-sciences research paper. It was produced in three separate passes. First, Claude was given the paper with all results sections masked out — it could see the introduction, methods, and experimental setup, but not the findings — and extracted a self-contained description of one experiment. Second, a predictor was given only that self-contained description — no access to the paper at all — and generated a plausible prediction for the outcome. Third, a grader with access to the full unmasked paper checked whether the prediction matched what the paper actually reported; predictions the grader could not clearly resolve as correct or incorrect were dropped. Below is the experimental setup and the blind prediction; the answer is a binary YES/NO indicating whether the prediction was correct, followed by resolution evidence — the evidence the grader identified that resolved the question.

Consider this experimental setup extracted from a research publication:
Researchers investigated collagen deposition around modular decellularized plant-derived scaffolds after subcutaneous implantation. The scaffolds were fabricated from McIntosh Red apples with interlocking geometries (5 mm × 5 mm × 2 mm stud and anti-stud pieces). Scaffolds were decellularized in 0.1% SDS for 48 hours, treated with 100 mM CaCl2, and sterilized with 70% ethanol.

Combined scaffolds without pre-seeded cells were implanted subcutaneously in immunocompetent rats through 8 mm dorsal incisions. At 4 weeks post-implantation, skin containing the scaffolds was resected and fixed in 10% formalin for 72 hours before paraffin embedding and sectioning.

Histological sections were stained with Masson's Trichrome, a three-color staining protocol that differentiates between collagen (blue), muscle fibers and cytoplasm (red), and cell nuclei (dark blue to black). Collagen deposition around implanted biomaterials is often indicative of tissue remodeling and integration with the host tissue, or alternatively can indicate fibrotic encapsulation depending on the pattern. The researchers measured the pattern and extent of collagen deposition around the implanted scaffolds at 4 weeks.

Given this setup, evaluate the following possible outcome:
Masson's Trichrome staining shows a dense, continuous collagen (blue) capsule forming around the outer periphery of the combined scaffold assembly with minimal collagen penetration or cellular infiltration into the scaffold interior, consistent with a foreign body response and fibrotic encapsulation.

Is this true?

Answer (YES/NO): NO